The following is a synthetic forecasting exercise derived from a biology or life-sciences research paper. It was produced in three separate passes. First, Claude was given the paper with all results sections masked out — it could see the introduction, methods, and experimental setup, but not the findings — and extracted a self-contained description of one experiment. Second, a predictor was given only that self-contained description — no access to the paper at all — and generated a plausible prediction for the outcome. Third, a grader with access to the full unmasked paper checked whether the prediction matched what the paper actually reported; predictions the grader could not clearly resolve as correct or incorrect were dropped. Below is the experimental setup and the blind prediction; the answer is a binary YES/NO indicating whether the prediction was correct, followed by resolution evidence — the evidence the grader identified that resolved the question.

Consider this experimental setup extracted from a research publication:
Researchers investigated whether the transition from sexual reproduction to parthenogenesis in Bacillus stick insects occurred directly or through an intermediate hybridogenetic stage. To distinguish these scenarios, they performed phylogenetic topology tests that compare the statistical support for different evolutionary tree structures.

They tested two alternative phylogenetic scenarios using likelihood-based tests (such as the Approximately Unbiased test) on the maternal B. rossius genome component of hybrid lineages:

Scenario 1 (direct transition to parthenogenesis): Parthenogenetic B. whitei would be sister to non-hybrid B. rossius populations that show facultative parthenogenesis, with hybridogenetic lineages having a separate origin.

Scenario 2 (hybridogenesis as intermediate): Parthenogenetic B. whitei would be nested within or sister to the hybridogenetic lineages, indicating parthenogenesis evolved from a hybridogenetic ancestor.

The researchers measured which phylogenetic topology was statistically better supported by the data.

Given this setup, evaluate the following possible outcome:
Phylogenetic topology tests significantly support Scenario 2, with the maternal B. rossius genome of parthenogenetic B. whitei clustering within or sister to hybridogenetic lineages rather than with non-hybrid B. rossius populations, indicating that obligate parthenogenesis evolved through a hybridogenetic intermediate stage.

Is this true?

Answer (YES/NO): YES